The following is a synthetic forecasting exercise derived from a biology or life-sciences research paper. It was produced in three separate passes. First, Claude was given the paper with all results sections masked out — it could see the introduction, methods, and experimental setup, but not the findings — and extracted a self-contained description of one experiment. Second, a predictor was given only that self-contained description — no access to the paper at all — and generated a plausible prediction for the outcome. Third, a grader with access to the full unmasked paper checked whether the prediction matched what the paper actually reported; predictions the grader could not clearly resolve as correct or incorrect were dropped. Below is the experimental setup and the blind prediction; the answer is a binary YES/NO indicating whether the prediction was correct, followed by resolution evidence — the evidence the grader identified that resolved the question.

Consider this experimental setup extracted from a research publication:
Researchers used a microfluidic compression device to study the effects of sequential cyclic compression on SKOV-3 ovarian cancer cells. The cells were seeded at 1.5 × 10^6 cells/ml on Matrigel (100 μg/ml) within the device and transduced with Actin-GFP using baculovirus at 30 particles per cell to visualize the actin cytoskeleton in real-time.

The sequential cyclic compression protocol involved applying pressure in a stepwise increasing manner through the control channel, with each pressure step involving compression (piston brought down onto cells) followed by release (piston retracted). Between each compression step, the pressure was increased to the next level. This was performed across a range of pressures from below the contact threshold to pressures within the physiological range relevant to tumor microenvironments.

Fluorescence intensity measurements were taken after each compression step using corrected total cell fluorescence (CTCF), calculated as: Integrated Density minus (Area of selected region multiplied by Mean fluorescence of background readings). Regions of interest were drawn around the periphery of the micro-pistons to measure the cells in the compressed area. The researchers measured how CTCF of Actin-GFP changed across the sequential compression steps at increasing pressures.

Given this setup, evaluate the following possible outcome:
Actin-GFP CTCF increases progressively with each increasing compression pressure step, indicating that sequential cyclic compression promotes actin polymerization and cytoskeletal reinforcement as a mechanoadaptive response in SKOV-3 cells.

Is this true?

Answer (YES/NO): NO